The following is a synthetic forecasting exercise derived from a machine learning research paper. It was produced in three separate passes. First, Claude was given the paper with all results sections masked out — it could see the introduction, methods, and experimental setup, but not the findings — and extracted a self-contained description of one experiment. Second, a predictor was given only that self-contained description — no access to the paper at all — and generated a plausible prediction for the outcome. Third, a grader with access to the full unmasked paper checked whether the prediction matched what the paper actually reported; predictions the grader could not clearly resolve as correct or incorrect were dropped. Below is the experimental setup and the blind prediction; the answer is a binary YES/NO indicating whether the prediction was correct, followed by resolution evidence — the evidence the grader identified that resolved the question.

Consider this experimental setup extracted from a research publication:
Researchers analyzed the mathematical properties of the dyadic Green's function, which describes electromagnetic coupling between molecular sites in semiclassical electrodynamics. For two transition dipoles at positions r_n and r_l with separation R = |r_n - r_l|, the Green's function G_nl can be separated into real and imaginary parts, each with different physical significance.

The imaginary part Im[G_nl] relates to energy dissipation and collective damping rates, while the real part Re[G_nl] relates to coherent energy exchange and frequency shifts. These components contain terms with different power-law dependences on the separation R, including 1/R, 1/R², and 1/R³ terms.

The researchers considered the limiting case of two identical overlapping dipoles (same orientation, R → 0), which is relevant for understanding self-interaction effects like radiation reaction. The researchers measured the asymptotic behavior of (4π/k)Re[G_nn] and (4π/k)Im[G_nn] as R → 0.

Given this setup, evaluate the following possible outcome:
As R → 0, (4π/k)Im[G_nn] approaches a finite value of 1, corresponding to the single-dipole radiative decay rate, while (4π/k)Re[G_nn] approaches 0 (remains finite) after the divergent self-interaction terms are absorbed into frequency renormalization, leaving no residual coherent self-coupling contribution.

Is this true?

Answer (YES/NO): NO